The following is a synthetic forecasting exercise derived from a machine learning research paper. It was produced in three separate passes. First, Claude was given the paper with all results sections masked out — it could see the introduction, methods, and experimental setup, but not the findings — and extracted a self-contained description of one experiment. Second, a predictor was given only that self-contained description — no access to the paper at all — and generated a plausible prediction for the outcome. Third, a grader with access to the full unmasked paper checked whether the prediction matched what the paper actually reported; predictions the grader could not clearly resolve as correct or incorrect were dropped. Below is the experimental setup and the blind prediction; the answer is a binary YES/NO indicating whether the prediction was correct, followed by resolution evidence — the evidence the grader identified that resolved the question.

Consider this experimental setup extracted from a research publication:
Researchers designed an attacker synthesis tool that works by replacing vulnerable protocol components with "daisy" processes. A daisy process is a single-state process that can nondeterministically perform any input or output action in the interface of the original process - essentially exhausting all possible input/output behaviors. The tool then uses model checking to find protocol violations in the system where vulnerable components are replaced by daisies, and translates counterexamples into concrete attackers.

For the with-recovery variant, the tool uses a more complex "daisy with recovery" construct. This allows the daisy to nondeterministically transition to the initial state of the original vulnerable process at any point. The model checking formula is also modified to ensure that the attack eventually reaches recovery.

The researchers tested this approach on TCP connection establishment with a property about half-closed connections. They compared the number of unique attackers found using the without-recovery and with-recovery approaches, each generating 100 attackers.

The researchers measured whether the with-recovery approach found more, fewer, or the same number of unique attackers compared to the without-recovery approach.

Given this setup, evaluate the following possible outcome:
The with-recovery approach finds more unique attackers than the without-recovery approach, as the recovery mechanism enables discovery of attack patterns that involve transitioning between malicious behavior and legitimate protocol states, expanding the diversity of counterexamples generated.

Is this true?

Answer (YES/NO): NO